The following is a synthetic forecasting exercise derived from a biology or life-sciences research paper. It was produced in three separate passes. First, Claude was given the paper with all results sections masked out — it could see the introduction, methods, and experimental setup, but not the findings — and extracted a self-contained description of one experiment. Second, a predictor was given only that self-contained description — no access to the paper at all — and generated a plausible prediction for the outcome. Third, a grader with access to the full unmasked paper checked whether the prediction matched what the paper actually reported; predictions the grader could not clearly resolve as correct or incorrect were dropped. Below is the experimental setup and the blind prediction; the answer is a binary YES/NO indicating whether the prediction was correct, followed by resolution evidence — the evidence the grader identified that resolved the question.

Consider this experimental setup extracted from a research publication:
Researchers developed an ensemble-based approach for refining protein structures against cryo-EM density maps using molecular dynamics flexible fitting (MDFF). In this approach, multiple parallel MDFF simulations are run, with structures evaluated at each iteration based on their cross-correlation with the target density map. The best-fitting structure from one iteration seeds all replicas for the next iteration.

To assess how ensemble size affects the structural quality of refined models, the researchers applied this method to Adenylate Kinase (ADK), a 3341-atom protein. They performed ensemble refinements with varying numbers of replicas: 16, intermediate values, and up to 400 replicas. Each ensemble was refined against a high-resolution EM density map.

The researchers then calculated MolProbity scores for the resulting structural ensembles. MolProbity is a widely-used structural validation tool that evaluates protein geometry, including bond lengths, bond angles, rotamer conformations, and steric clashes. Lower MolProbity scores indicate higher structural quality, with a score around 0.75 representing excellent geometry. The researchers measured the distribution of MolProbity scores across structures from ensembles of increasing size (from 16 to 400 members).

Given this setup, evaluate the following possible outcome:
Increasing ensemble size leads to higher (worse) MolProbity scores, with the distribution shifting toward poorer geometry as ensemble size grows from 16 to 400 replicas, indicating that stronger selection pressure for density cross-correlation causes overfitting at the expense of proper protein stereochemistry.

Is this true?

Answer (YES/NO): NO